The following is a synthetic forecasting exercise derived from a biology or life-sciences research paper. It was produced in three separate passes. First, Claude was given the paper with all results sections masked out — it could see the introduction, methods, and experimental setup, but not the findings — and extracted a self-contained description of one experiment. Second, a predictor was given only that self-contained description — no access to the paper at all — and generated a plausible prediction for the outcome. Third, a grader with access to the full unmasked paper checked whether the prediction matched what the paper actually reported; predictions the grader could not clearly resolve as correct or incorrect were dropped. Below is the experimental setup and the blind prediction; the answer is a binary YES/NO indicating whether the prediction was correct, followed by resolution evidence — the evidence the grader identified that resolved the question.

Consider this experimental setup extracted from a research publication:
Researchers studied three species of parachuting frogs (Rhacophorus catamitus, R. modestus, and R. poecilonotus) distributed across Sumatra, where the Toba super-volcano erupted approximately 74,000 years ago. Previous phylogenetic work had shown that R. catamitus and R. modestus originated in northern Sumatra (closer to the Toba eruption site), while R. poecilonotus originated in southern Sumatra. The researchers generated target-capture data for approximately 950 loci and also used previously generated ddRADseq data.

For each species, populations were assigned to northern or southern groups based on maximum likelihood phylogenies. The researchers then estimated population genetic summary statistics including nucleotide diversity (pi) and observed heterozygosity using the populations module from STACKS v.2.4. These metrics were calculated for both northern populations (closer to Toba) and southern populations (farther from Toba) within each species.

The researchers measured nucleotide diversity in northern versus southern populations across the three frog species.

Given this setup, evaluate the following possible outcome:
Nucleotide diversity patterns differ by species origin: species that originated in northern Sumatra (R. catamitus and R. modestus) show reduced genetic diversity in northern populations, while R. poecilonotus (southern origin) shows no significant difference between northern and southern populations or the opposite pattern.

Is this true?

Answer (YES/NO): YES